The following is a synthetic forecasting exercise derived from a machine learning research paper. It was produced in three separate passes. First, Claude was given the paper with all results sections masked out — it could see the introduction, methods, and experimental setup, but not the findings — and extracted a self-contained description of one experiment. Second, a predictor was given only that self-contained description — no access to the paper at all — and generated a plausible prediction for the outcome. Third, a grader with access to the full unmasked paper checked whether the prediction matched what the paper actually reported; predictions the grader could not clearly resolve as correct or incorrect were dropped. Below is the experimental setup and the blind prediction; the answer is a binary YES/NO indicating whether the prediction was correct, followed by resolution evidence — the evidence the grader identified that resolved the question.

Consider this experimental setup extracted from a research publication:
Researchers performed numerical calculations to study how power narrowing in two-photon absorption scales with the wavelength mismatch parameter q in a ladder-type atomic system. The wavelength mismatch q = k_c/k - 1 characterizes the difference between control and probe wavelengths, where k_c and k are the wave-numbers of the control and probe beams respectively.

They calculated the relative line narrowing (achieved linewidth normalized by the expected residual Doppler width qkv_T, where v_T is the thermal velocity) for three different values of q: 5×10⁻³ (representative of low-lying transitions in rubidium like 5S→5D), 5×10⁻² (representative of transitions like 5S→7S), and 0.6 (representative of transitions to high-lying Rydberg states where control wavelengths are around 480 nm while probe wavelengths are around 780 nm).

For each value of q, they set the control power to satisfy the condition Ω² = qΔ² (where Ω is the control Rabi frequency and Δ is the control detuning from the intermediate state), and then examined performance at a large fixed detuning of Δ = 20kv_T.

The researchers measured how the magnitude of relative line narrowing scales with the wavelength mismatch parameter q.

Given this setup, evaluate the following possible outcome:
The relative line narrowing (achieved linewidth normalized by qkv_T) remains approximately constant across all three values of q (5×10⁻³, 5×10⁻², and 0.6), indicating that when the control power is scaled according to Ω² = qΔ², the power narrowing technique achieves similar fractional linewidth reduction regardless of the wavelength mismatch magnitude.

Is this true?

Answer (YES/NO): NO